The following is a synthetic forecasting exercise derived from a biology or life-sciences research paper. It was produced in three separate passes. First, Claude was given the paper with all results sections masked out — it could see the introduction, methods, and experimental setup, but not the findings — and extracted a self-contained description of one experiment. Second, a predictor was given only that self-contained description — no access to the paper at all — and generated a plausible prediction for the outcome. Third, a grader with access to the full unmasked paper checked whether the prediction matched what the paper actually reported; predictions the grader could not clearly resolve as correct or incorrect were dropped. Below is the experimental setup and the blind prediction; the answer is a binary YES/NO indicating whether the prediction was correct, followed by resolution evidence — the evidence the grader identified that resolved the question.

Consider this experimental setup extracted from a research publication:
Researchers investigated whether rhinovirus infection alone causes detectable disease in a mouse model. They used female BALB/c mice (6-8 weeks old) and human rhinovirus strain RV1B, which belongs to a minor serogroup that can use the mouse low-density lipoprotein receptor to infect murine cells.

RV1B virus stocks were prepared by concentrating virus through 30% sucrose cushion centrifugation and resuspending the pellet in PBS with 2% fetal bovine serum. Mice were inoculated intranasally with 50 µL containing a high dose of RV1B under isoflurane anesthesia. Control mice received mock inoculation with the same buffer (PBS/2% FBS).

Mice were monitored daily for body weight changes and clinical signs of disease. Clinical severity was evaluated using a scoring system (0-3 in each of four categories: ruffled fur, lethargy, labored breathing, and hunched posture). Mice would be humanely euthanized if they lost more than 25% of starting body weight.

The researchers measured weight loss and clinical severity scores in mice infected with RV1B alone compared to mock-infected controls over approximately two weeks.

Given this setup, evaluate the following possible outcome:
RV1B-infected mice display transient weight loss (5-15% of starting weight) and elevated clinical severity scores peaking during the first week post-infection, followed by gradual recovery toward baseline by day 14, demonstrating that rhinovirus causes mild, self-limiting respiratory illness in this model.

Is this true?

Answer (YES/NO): NO